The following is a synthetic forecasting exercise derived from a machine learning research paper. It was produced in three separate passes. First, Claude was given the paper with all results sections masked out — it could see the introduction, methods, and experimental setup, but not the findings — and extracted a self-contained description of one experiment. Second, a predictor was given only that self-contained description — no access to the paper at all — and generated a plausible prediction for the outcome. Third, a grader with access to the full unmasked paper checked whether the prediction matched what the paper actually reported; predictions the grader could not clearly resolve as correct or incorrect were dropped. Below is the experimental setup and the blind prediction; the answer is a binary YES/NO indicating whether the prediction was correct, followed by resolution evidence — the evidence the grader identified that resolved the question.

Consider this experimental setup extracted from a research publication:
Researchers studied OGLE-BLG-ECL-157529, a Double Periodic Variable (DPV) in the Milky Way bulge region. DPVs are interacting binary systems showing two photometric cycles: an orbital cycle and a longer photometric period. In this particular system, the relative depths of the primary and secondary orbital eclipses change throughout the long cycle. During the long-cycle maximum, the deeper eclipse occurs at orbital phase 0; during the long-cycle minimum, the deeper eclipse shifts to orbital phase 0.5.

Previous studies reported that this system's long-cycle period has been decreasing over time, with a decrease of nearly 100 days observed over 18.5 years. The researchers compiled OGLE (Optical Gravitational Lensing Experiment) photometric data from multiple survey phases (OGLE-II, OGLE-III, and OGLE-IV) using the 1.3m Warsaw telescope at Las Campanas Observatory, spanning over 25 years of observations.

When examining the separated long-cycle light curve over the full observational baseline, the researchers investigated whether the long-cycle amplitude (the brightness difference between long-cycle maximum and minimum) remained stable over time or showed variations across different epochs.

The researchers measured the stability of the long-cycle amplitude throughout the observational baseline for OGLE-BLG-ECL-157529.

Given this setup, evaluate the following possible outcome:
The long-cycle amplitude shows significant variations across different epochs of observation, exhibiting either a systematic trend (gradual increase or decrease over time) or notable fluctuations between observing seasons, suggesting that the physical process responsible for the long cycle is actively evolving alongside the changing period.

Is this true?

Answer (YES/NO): YES